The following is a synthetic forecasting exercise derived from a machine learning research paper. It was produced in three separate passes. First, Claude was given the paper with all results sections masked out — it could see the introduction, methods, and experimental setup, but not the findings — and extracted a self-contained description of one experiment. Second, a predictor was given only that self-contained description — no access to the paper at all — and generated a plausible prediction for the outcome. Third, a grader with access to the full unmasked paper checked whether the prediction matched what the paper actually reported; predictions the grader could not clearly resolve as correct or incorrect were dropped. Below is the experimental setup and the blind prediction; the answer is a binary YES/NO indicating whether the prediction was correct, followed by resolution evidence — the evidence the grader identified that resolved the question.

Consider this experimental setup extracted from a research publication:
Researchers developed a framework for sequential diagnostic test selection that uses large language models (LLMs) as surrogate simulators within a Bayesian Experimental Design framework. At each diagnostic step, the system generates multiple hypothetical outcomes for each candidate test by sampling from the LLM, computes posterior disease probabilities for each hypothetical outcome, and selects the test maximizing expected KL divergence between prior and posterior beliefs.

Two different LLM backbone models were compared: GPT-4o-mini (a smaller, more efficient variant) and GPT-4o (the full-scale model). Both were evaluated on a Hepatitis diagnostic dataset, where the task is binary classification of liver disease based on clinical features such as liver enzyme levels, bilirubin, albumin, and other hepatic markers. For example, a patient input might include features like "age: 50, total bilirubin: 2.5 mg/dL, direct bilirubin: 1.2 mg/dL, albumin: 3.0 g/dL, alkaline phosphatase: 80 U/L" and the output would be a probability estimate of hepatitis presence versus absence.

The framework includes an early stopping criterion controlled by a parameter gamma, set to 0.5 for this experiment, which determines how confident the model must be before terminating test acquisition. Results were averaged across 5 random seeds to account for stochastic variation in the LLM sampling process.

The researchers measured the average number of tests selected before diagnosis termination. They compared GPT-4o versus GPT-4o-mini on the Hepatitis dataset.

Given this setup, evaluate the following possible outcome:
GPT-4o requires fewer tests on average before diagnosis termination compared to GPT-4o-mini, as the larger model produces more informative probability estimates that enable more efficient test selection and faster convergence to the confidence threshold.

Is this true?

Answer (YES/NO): NO